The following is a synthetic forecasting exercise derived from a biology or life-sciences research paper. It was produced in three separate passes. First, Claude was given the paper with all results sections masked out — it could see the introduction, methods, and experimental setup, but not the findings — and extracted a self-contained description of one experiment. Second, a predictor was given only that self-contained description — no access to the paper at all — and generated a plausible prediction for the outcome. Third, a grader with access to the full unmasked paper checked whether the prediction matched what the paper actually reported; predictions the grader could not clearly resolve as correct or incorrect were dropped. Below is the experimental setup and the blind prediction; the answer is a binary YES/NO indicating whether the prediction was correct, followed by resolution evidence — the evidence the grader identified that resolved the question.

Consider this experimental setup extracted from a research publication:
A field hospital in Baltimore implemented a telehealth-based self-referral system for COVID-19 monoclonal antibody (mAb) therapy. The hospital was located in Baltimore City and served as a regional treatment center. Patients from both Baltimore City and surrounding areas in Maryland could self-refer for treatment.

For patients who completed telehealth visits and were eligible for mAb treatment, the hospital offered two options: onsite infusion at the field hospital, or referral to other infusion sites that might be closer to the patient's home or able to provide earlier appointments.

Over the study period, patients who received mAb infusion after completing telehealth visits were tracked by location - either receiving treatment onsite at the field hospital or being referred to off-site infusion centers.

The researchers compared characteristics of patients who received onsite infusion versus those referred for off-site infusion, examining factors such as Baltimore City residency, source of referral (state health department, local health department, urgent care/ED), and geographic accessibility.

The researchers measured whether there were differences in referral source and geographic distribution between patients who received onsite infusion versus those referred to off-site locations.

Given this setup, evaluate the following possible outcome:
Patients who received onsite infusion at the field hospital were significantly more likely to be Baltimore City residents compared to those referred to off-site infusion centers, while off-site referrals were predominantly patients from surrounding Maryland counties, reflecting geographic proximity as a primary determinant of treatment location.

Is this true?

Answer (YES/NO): YES